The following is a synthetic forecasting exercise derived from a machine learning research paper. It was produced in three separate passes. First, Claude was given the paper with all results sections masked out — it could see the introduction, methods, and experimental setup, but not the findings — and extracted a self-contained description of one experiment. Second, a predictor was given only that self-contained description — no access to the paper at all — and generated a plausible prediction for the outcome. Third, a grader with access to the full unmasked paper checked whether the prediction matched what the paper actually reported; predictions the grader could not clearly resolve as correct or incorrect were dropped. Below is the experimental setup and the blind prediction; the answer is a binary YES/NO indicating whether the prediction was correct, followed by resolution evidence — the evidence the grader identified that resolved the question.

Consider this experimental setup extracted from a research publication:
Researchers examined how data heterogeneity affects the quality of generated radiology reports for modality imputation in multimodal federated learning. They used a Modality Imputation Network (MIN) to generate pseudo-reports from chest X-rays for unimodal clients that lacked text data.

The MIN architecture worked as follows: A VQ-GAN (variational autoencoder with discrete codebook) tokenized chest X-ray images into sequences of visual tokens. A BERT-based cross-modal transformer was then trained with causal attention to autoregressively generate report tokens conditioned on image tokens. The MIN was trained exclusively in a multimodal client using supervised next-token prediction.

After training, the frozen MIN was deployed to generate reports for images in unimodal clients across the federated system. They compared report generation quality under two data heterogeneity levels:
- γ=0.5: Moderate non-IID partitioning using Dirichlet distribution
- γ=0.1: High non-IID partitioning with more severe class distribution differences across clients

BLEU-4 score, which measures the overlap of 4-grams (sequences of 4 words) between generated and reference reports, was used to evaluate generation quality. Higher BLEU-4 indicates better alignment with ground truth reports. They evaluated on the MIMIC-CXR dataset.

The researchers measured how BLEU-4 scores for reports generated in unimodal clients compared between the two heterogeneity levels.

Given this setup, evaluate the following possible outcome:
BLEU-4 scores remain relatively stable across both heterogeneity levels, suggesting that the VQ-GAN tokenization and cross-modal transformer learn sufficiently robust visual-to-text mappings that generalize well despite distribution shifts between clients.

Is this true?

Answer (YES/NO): NO